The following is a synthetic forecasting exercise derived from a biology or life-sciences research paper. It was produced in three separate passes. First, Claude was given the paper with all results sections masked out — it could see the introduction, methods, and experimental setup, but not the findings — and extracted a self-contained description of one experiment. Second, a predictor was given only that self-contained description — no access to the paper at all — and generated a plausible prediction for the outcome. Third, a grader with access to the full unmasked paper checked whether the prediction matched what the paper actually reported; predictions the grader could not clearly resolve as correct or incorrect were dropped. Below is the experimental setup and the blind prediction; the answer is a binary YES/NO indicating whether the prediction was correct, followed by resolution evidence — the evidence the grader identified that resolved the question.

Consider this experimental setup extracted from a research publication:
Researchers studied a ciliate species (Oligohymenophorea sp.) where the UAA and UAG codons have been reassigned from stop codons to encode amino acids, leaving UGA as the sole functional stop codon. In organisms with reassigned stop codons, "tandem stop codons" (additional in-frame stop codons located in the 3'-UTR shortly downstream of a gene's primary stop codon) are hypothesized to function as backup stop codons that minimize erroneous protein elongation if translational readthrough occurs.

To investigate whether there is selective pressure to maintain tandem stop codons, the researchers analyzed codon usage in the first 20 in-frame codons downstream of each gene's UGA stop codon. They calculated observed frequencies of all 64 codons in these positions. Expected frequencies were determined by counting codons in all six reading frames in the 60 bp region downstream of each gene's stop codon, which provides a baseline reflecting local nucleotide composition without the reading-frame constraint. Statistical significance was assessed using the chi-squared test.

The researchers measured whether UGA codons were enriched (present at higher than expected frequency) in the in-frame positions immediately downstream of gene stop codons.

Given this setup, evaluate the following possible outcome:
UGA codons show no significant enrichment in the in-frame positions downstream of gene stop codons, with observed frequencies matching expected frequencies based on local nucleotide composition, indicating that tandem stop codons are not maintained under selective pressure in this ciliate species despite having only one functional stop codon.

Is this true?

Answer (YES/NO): NO